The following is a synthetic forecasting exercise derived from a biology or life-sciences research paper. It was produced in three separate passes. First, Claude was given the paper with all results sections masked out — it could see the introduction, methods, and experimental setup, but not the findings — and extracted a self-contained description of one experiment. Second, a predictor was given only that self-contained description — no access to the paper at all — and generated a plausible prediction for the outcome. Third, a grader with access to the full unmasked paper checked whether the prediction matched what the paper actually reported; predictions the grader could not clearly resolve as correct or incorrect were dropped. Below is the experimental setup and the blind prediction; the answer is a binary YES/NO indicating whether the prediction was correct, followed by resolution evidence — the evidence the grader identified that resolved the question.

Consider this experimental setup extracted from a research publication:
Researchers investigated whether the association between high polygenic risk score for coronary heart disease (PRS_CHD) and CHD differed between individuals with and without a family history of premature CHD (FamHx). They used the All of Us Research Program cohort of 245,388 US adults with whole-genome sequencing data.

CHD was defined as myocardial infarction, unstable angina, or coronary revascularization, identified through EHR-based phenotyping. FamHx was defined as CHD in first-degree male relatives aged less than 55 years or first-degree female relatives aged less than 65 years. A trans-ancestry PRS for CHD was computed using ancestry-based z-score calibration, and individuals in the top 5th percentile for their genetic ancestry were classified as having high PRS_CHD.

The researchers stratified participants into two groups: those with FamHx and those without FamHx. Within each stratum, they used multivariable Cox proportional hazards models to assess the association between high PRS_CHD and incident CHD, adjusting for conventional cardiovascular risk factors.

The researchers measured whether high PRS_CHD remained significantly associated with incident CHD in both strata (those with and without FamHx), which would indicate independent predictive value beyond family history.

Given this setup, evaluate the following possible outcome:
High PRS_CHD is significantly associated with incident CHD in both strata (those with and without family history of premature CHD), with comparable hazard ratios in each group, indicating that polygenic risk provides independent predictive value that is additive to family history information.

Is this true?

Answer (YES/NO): YES